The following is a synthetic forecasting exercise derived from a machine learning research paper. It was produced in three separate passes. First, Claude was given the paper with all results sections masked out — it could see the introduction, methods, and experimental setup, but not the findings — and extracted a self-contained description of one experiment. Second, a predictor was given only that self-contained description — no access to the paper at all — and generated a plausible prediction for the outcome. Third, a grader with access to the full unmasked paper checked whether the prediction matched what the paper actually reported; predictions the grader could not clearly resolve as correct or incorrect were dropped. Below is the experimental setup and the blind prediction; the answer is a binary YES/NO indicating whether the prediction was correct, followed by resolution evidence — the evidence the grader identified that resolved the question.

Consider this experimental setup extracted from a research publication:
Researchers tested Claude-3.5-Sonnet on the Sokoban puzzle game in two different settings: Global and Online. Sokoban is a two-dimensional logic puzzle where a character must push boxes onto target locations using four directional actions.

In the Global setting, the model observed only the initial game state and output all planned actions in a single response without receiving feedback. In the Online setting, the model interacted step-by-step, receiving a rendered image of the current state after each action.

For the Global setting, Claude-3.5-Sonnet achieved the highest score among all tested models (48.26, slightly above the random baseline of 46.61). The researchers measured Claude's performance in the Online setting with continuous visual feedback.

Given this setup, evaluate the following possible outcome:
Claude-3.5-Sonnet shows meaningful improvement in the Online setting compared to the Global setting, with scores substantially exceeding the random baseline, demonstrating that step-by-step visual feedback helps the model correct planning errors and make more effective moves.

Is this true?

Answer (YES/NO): NO